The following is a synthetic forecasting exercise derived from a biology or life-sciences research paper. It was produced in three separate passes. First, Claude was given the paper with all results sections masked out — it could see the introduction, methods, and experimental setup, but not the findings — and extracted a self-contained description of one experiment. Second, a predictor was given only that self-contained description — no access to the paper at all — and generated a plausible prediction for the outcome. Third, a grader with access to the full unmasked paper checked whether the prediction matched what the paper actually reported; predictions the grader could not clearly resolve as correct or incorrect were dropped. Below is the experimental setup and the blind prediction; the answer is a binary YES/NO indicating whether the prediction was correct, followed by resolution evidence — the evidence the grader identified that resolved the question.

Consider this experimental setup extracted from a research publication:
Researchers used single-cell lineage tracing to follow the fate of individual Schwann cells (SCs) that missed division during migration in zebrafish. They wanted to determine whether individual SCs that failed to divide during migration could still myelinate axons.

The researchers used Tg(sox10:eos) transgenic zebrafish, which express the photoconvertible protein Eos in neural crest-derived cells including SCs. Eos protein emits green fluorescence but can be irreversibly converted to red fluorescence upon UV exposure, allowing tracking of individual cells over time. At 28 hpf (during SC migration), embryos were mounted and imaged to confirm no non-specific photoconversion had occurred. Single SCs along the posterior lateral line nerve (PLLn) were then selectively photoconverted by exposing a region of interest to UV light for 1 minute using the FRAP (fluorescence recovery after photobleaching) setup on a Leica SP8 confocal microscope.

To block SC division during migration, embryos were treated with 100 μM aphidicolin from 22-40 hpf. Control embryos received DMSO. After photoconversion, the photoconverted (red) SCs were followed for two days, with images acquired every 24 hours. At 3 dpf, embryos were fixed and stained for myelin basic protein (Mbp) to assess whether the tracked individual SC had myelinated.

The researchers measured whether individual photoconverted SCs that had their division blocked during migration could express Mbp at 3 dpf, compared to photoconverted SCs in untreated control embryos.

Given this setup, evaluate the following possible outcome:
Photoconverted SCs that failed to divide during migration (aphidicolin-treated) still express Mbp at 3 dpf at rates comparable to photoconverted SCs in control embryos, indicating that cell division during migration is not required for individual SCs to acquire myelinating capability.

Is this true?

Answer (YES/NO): NO